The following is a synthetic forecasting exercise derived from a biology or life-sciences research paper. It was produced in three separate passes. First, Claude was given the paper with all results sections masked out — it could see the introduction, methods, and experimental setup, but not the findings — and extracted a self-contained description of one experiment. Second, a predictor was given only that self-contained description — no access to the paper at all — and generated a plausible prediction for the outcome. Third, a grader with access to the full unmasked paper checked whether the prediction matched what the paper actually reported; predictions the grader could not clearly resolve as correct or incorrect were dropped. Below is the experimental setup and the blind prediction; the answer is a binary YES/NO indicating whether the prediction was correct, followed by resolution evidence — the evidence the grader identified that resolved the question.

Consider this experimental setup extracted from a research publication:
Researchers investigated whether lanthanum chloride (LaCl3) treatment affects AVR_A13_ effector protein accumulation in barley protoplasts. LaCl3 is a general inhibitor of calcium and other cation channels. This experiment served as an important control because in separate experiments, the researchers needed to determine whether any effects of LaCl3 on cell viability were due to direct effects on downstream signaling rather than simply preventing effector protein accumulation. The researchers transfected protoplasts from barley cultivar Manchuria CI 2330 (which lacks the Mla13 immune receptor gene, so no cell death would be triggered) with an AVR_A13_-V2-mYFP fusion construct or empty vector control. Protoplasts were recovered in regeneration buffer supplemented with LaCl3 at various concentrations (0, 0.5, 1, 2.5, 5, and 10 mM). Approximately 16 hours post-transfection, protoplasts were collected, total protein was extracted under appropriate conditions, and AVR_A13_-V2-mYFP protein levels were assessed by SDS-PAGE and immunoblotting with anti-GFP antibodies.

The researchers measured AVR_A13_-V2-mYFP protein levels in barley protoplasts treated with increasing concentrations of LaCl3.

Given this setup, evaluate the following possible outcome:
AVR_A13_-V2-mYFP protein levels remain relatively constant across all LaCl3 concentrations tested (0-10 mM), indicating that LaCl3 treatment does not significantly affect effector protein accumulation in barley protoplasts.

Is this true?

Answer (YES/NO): YES